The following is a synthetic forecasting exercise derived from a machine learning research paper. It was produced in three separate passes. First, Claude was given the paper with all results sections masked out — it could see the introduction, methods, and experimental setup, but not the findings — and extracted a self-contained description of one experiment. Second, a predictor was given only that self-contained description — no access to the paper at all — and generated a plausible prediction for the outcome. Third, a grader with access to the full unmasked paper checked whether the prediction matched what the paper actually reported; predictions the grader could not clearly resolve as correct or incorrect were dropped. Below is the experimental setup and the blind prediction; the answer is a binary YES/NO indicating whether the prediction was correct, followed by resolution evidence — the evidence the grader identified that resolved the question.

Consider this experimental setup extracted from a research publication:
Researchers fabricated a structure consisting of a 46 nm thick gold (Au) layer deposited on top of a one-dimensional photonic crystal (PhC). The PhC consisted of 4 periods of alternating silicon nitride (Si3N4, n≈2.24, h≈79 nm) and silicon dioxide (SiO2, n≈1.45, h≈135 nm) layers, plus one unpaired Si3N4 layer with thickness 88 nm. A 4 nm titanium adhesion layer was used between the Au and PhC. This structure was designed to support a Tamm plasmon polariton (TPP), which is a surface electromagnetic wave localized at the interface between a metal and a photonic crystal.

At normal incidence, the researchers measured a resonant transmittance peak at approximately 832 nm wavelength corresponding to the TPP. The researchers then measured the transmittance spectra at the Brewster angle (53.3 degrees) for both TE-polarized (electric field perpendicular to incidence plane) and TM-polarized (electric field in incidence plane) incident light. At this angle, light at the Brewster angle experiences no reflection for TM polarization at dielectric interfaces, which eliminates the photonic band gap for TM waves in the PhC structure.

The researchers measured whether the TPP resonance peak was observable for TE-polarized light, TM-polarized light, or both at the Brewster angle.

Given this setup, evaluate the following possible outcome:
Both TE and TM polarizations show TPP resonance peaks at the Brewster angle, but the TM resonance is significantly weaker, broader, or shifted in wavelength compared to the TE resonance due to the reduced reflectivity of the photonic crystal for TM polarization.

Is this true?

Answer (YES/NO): NO